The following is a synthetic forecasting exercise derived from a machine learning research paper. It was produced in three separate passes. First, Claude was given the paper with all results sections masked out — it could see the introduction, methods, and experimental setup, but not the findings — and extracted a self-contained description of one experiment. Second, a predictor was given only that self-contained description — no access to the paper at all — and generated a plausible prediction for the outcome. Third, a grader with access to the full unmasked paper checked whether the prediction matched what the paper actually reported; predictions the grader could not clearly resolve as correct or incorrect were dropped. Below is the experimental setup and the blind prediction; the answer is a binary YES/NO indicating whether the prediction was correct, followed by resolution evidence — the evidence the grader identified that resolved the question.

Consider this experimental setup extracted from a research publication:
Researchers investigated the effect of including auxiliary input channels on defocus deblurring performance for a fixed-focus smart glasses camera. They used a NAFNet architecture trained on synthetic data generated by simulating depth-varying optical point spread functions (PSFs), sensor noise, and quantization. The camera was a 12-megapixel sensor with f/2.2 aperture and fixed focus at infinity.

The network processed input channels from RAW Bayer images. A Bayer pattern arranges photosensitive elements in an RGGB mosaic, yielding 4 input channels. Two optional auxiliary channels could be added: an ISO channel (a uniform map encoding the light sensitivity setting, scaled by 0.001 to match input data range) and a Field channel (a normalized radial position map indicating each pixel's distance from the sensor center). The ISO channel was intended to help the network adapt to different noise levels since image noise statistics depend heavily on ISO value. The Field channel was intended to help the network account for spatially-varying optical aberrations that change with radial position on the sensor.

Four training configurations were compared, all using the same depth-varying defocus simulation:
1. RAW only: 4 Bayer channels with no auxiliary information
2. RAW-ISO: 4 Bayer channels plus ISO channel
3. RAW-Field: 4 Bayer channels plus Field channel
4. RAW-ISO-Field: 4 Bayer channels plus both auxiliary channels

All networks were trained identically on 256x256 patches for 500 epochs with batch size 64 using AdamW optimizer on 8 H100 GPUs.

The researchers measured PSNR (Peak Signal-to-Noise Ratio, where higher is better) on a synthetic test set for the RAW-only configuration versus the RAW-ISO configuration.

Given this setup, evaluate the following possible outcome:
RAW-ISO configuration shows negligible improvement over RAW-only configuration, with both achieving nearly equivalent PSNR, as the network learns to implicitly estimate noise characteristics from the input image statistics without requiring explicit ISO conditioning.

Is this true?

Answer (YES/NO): NO